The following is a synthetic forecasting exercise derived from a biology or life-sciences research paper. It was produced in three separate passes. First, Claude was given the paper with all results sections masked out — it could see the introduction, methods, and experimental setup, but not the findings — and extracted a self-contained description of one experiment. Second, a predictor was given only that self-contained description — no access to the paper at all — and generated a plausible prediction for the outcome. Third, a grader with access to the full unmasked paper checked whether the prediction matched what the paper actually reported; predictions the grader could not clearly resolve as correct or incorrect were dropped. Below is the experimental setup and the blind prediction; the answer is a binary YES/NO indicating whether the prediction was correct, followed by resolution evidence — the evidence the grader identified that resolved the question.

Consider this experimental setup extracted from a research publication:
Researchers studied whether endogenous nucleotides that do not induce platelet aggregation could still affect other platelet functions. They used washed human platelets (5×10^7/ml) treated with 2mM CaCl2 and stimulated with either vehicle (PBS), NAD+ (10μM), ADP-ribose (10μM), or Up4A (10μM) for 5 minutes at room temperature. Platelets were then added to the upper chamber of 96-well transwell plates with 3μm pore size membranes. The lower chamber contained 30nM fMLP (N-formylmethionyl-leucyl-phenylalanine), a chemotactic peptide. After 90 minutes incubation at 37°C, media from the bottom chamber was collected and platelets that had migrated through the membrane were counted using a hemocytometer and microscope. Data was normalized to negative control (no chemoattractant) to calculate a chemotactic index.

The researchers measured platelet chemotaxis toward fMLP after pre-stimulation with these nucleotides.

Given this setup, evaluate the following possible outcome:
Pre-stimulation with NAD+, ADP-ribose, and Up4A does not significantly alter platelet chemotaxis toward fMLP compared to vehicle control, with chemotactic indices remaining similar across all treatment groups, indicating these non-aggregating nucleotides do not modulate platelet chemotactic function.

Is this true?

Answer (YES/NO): NO